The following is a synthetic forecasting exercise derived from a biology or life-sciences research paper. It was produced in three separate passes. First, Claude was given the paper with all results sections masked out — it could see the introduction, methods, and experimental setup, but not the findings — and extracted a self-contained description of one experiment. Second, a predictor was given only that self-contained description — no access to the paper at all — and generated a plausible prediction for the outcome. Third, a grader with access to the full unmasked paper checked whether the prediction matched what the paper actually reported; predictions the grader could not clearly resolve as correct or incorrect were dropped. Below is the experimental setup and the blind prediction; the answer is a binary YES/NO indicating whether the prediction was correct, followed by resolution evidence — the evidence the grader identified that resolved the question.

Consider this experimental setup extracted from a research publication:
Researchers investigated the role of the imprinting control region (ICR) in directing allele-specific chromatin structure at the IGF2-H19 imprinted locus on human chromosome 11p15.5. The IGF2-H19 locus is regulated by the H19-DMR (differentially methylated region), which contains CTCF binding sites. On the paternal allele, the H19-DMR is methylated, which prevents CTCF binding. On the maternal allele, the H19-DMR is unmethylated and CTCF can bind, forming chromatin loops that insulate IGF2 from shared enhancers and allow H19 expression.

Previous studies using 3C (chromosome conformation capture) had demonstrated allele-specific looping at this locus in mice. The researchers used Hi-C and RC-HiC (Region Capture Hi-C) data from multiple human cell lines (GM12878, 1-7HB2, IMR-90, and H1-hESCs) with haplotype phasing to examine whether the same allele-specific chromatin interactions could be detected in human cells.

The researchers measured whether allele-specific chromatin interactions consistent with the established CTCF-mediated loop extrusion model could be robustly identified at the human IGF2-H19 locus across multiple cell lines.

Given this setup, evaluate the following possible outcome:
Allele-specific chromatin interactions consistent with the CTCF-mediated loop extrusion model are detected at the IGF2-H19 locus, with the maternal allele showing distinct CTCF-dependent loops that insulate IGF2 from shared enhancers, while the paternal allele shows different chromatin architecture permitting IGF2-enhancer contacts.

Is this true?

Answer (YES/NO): YES